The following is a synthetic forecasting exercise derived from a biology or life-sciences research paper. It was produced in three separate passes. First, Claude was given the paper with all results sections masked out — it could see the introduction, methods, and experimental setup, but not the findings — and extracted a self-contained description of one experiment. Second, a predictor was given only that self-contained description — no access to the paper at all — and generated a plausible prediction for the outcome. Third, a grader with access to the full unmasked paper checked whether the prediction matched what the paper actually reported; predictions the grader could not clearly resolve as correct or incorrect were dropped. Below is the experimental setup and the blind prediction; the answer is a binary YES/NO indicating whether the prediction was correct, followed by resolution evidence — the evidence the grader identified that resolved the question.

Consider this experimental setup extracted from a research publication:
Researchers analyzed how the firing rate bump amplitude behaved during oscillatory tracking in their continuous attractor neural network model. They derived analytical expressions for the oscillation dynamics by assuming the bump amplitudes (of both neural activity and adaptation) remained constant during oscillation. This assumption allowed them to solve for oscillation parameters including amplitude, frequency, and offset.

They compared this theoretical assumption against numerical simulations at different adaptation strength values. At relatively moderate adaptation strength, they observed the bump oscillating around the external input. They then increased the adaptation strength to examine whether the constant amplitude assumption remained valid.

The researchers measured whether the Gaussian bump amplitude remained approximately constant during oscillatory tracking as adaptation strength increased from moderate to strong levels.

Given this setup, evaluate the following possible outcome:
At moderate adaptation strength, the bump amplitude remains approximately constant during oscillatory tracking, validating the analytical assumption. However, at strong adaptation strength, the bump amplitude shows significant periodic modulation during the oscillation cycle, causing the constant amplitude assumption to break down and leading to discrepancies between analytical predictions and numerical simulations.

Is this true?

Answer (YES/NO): YES